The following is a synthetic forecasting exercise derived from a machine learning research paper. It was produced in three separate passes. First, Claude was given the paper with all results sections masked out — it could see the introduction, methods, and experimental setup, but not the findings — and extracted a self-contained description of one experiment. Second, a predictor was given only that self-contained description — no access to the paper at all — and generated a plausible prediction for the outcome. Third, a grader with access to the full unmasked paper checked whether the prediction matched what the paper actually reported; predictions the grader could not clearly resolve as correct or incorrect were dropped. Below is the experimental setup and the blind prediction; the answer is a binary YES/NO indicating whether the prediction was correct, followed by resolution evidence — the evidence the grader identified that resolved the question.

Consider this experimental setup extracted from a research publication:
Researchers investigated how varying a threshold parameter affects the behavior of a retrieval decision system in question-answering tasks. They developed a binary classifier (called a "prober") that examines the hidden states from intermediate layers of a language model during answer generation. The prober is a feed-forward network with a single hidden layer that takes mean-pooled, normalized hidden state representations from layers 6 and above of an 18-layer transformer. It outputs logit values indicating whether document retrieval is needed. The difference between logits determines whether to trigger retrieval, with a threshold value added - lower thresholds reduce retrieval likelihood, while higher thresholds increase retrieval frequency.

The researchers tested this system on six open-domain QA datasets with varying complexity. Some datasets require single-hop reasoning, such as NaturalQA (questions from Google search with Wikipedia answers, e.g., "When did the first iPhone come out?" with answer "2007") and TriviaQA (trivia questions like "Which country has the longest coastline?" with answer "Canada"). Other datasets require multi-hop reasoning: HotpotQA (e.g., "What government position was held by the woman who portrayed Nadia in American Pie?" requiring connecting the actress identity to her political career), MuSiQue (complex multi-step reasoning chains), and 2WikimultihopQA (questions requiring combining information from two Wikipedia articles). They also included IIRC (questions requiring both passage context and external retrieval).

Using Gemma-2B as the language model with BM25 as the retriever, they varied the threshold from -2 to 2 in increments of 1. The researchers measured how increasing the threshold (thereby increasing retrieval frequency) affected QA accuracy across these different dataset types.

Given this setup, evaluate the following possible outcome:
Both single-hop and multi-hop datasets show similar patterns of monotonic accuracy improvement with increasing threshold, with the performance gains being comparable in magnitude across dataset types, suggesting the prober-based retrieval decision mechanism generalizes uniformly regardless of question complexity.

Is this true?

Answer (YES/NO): NO